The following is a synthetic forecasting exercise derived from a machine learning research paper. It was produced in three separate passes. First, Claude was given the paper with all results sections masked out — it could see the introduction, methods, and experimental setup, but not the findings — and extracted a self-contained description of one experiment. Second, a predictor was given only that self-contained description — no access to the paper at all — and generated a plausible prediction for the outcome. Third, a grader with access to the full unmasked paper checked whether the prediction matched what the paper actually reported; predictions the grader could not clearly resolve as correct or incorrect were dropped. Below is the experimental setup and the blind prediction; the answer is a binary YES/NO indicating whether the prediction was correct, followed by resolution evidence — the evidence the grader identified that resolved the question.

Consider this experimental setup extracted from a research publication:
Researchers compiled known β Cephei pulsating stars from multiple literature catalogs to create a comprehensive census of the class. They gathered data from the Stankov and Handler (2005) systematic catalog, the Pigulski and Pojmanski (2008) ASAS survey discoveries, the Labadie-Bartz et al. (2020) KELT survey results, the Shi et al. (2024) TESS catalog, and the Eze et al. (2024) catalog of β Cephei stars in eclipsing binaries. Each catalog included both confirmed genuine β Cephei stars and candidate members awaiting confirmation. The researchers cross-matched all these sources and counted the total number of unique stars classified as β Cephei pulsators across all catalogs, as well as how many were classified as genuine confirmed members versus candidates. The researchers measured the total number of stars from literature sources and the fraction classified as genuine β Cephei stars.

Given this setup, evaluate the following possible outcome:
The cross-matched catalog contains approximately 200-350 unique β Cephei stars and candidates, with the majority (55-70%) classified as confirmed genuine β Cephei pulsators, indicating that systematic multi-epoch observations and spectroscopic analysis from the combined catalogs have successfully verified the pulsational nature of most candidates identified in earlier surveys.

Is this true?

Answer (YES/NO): NO